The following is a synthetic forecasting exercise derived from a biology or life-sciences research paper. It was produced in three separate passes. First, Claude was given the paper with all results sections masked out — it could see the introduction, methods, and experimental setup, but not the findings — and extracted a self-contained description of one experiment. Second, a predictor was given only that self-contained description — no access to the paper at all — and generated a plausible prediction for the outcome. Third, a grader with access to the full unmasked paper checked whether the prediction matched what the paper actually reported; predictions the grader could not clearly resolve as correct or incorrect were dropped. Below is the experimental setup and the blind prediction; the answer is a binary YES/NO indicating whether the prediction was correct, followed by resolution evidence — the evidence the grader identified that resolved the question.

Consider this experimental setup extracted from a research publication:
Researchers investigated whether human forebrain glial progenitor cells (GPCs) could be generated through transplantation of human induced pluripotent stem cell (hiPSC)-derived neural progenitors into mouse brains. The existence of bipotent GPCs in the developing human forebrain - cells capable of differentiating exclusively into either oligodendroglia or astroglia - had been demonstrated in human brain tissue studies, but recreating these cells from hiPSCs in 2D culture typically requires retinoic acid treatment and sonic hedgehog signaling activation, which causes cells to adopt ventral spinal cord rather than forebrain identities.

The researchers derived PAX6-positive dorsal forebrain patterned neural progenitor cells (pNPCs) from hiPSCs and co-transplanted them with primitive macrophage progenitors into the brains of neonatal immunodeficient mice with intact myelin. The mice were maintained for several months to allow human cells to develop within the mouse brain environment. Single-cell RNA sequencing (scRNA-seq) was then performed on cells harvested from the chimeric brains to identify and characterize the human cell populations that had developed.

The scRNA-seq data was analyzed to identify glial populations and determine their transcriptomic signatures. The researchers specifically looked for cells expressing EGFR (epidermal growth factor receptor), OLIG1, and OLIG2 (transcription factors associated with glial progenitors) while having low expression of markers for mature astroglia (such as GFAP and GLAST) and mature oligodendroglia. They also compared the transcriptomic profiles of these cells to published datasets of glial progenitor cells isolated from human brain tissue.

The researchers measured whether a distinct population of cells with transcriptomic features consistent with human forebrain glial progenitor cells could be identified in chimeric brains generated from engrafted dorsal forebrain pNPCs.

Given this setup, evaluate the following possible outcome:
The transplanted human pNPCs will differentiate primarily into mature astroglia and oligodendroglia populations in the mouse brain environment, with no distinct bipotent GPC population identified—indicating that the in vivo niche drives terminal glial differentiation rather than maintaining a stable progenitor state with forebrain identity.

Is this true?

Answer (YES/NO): NO